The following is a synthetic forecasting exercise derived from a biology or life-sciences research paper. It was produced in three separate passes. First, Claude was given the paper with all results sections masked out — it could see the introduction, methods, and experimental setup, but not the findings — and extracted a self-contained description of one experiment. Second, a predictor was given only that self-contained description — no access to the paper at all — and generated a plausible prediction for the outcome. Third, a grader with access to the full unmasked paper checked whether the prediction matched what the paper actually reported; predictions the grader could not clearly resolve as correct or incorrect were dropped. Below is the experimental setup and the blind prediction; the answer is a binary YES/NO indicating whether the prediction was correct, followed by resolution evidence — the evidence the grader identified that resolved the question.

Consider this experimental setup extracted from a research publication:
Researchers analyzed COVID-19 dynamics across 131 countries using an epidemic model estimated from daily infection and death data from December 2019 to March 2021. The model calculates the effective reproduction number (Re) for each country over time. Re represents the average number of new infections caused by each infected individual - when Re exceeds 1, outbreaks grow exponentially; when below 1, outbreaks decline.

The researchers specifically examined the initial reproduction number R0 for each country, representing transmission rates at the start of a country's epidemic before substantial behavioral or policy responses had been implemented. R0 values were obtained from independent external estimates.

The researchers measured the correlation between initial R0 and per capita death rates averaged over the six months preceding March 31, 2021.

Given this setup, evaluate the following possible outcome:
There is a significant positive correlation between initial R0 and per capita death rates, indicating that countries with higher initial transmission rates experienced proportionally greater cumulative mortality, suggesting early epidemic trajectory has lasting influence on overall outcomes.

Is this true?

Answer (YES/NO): NO